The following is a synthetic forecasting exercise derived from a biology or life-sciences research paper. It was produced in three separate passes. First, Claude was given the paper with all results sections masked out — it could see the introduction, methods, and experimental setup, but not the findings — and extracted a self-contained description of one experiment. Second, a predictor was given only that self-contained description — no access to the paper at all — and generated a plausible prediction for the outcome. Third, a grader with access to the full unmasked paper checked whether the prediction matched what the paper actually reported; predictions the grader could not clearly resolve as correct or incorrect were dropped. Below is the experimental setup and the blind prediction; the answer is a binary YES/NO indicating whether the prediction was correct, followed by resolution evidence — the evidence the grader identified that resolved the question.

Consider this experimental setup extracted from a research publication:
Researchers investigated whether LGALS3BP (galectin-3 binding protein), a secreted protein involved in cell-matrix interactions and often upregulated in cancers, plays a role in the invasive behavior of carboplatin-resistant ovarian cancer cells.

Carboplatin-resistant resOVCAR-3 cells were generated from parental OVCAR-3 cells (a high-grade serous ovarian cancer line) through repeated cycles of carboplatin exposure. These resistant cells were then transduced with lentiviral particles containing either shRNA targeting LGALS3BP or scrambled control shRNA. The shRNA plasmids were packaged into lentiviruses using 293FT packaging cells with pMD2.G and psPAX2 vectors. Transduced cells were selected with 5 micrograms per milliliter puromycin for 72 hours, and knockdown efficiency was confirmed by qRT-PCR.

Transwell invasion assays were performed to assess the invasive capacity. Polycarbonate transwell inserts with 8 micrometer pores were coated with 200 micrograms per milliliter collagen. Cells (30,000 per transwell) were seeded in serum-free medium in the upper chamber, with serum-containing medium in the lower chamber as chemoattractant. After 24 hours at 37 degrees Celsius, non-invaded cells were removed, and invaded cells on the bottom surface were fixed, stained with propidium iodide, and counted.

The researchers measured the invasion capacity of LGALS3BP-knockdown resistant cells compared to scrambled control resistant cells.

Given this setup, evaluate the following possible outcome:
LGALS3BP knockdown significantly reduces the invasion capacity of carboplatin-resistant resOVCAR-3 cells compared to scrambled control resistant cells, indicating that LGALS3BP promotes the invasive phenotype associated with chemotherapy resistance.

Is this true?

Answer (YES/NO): YES